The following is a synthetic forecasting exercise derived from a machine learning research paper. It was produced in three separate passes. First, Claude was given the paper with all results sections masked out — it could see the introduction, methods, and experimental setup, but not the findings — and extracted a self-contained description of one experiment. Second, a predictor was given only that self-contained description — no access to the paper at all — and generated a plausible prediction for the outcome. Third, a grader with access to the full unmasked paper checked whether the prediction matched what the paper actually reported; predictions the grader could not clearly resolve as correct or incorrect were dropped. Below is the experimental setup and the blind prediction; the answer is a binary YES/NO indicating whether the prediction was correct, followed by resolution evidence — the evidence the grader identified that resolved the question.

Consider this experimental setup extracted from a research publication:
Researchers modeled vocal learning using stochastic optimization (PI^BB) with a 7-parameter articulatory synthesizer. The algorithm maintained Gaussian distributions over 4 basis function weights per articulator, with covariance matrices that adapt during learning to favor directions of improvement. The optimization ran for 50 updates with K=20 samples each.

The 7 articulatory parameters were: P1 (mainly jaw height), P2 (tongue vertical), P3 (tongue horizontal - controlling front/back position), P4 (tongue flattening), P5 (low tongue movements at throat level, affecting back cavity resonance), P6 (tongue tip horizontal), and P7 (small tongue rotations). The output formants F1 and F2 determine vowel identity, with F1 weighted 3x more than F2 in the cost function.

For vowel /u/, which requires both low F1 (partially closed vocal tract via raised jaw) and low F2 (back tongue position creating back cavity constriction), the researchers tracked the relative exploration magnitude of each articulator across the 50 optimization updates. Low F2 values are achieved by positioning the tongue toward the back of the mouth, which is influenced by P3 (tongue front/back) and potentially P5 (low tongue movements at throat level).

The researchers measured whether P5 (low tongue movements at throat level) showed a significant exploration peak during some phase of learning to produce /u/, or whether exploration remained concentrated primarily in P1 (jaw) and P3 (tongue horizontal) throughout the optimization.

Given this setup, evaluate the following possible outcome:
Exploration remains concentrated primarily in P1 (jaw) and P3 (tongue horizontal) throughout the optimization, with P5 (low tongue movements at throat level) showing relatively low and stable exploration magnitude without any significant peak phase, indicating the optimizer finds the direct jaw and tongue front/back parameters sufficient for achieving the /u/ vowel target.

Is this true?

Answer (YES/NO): NO